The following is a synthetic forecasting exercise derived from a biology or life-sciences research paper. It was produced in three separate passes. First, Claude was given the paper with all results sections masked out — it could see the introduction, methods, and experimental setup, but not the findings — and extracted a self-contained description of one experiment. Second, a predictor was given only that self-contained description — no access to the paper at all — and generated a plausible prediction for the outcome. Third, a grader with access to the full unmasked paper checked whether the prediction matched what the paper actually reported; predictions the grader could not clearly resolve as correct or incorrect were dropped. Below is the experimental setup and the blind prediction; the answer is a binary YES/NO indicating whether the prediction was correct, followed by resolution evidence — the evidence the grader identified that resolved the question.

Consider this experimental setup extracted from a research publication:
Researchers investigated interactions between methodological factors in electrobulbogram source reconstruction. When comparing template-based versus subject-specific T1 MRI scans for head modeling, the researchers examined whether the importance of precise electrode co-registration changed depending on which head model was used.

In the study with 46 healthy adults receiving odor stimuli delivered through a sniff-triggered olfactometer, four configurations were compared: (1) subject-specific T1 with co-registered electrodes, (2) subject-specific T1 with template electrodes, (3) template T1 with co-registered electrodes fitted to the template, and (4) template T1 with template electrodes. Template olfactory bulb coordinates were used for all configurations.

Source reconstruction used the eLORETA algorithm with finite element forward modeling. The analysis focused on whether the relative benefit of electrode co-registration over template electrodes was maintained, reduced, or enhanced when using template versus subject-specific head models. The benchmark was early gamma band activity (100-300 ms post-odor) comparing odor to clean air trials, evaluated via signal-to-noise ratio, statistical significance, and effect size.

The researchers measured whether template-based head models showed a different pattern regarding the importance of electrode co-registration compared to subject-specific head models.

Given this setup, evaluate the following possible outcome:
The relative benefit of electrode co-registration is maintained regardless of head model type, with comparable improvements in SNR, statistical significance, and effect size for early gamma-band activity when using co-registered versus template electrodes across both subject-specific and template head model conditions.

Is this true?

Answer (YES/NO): NO